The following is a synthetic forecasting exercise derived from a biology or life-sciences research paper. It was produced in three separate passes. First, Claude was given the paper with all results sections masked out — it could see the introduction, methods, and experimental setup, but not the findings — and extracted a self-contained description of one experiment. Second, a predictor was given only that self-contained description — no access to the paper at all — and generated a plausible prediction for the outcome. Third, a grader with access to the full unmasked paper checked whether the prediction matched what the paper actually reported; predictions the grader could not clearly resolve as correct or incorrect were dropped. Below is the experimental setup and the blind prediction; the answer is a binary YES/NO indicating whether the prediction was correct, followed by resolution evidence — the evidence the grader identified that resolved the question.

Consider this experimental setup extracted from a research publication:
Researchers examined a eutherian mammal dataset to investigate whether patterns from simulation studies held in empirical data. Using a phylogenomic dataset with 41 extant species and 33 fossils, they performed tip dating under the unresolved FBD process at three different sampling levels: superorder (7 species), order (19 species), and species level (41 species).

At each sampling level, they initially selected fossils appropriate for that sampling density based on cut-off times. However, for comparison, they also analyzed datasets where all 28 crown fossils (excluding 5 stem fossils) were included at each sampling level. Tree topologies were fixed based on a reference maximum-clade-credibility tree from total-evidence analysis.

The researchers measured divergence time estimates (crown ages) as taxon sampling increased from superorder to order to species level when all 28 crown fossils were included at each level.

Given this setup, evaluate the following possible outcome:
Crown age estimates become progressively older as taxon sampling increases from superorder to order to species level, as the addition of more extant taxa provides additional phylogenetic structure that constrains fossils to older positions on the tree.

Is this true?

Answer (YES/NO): YES